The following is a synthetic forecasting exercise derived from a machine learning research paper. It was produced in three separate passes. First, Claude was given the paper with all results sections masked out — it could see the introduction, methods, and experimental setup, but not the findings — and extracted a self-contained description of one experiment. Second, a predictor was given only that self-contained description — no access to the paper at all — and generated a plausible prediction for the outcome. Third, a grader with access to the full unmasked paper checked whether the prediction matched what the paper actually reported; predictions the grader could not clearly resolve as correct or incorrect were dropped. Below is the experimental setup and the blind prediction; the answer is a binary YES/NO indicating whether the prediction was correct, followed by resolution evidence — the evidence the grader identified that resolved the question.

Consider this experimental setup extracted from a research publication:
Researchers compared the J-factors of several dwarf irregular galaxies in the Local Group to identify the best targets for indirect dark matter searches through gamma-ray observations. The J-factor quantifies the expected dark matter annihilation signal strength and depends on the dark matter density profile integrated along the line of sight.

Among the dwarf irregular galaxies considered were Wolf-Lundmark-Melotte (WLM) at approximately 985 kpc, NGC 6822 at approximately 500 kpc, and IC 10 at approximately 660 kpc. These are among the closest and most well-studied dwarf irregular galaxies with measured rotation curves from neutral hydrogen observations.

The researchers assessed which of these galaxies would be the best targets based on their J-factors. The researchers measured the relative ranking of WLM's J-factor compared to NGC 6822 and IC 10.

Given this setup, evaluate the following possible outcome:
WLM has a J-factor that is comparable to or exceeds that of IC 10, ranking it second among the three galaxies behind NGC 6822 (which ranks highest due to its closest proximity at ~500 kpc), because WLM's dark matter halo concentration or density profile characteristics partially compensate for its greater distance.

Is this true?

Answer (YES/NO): NO